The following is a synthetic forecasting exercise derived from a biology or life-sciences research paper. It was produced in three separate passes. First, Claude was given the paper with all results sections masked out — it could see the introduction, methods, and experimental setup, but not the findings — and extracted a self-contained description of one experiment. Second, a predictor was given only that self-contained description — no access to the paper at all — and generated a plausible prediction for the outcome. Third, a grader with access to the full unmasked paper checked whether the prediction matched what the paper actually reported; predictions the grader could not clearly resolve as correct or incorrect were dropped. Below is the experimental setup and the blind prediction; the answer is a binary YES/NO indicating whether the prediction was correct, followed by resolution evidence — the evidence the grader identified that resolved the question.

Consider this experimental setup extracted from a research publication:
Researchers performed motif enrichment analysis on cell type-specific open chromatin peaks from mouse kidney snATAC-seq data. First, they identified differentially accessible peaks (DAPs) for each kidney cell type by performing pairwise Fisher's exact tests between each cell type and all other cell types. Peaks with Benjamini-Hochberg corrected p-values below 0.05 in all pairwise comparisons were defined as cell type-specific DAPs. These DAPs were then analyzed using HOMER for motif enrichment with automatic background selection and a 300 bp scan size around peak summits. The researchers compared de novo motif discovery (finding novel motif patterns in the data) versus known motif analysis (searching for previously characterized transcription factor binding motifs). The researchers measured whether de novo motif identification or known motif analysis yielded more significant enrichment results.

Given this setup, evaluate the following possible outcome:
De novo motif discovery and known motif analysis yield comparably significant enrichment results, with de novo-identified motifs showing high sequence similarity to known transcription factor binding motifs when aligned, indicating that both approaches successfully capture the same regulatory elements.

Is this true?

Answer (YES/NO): NO